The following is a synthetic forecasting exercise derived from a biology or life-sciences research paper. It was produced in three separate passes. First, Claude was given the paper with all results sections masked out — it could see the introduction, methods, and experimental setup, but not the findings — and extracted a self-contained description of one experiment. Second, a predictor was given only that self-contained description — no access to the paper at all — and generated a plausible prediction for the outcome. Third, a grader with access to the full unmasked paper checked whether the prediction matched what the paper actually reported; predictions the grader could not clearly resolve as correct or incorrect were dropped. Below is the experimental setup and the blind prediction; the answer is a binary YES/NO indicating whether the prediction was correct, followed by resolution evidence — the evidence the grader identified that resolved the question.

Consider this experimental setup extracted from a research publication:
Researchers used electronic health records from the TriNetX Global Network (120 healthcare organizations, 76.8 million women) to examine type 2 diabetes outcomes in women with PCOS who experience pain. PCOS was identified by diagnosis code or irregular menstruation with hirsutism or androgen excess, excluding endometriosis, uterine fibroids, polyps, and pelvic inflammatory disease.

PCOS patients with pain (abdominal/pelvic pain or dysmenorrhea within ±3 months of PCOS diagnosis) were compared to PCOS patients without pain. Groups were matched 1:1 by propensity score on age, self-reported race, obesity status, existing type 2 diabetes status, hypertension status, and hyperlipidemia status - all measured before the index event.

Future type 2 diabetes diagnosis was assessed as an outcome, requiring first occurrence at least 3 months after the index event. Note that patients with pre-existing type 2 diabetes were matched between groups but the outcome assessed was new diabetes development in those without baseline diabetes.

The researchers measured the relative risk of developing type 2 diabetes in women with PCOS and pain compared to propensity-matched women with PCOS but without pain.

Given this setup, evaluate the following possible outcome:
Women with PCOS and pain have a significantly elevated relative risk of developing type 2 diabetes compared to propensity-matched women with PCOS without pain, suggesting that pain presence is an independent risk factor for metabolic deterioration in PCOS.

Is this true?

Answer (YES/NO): NO